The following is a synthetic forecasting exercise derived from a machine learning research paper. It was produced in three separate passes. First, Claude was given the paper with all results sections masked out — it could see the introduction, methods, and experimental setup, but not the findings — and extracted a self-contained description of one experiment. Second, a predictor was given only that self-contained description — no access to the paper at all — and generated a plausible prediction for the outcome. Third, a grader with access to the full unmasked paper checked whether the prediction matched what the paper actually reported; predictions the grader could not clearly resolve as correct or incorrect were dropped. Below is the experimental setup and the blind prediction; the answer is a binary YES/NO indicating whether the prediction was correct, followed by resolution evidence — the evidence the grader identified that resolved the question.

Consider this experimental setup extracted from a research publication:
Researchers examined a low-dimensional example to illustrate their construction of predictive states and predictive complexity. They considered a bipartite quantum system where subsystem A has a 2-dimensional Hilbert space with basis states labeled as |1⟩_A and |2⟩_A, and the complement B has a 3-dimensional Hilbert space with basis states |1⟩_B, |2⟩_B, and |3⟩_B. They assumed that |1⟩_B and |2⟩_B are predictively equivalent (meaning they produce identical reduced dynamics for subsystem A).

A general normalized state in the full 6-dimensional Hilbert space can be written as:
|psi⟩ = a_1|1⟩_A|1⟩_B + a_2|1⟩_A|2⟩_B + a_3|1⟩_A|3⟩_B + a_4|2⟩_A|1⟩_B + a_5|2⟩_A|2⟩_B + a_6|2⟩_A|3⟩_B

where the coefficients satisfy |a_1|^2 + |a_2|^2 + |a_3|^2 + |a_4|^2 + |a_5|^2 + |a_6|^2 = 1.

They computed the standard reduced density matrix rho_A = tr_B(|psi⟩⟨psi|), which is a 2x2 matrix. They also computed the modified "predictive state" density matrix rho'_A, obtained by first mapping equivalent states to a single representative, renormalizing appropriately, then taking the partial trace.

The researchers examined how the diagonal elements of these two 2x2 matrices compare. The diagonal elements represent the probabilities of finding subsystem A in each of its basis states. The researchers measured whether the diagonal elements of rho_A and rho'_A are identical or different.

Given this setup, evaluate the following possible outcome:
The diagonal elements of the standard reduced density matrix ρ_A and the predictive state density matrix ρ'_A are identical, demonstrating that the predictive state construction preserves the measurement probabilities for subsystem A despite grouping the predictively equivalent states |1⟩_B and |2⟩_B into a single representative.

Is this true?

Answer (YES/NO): YES